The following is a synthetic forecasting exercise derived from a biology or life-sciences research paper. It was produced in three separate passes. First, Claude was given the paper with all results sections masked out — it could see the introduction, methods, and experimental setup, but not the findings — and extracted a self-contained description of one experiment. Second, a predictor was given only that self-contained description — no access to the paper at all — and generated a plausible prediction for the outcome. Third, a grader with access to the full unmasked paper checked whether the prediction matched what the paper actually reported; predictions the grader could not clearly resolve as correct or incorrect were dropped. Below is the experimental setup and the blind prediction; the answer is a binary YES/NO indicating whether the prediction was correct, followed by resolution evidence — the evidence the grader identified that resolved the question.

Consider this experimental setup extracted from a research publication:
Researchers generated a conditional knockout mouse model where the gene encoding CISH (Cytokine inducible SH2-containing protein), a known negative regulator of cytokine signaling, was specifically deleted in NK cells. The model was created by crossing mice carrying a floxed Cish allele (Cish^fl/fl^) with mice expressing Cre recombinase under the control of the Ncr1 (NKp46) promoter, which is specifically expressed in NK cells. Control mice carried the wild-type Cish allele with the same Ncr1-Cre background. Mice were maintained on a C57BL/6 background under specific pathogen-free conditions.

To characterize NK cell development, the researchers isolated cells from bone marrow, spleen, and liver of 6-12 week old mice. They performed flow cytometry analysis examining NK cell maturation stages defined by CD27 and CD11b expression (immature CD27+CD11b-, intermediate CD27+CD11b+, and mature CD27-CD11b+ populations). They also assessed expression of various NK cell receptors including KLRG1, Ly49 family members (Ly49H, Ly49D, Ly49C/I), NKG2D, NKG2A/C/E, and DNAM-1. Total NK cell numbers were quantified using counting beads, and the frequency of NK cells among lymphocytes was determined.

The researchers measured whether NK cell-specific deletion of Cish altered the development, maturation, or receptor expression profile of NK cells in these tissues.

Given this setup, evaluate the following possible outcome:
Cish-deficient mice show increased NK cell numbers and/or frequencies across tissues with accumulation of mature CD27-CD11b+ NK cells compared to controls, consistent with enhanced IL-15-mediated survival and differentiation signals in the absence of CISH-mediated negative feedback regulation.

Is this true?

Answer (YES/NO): NO